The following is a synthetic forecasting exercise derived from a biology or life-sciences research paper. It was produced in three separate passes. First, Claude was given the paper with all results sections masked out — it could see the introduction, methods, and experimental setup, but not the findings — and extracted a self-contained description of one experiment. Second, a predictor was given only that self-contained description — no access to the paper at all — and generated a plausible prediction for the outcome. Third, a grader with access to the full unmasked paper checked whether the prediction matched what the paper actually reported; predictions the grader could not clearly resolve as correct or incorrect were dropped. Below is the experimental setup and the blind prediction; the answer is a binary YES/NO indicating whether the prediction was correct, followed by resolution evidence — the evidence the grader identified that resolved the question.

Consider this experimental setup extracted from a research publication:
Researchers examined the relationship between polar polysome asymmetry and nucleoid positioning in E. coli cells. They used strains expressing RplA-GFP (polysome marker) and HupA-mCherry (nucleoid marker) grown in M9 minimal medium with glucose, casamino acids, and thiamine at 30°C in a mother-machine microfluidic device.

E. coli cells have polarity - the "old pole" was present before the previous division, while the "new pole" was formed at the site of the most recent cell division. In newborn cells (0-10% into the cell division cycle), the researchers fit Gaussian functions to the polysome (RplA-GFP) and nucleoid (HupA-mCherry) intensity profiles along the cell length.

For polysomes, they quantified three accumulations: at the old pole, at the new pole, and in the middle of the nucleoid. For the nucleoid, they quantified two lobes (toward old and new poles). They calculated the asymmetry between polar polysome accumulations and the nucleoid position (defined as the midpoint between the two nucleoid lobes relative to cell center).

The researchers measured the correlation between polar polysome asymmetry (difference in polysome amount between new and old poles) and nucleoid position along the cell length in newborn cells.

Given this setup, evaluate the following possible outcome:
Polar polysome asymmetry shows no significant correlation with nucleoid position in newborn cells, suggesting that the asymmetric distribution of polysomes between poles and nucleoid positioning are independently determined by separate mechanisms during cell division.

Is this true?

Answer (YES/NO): NO